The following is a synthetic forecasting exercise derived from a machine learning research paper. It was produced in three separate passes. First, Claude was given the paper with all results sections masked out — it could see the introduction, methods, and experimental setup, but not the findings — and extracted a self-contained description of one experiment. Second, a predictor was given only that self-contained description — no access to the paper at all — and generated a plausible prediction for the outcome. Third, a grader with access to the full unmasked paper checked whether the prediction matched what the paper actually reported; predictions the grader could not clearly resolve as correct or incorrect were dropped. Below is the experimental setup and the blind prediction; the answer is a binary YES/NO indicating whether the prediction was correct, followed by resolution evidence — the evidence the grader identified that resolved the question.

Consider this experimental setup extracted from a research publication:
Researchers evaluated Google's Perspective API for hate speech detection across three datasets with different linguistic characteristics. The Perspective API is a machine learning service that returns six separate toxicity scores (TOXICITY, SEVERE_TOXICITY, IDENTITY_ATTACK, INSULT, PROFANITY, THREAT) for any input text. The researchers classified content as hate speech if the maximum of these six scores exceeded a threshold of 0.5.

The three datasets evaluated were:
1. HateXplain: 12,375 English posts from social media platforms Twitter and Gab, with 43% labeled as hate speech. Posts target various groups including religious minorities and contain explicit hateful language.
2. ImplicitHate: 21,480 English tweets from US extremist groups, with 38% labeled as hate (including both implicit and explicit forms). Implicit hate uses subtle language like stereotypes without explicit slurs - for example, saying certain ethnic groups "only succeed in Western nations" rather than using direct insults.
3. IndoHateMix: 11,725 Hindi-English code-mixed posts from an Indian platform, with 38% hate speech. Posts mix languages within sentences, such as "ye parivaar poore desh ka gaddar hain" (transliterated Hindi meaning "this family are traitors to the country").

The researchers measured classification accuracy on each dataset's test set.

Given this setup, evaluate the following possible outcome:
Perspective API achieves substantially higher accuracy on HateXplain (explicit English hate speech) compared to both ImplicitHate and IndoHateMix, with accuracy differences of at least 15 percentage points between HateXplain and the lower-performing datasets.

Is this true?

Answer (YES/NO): NO